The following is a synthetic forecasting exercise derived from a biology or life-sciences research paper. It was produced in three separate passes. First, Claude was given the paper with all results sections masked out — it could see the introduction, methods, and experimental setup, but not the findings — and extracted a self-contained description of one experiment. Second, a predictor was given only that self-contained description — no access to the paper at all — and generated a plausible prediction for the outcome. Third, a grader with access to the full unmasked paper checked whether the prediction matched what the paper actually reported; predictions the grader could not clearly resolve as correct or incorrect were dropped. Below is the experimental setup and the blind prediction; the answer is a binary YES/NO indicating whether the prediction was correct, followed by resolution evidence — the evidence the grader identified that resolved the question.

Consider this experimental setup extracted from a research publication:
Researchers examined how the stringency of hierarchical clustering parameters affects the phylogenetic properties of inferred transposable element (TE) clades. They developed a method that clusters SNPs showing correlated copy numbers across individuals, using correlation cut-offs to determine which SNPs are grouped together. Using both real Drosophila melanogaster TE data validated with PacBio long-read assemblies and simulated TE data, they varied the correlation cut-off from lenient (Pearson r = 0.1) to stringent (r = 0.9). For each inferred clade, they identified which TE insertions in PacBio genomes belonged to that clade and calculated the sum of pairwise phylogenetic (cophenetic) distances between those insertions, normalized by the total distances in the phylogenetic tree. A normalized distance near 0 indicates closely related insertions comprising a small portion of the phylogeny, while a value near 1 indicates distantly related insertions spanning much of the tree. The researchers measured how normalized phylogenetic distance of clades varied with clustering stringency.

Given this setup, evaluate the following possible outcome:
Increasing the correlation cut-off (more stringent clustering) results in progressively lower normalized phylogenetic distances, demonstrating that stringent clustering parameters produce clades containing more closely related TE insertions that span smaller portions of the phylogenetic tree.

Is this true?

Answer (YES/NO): YES